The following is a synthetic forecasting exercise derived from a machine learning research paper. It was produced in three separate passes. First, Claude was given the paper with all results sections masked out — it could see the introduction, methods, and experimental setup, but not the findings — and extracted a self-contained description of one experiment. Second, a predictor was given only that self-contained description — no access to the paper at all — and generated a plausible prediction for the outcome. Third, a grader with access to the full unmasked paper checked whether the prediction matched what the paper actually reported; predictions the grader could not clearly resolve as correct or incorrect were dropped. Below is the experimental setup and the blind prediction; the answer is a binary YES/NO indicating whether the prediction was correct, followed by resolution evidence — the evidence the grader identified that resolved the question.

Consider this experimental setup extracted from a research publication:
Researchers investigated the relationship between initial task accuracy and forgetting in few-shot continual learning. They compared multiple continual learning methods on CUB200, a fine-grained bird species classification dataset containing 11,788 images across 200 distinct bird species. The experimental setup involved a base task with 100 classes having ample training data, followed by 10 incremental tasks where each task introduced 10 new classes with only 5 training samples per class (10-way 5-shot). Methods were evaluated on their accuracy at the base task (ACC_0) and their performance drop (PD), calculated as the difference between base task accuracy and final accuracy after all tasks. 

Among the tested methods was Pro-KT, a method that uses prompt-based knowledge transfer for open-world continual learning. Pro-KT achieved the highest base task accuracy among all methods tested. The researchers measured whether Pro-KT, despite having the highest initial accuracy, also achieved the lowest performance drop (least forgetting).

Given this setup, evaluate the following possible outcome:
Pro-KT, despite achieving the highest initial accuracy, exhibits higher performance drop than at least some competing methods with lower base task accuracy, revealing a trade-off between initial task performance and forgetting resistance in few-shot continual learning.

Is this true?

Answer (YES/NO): YES